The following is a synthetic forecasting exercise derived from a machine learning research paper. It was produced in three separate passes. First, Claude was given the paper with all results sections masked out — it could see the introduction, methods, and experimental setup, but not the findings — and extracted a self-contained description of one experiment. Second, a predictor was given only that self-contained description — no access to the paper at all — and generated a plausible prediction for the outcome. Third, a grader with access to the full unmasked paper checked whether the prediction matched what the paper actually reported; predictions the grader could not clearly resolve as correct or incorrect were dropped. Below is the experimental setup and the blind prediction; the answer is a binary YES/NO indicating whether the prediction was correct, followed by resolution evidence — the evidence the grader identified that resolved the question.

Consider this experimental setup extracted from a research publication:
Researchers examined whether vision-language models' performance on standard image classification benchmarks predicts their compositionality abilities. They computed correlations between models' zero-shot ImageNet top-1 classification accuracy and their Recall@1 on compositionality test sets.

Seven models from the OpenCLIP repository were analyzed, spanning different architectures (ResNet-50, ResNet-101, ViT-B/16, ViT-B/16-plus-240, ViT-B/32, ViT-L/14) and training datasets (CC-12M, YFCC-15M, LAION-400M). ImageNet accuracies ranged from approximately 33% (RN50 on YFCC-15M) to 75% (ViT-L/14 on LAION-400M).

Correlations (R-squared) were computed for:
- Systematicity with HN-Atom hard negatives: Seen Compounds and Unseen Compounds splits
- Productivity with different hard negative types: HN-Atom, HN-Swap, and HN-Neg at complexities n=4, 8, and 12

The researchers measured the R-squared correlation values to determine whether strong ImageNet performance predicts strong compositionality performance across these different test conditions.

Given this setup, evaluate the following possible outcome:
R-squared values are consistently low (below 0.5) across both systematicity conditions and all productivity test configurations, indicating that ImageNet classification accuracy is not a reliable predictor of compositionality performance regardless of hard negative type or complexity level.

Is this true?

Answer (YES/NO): NO